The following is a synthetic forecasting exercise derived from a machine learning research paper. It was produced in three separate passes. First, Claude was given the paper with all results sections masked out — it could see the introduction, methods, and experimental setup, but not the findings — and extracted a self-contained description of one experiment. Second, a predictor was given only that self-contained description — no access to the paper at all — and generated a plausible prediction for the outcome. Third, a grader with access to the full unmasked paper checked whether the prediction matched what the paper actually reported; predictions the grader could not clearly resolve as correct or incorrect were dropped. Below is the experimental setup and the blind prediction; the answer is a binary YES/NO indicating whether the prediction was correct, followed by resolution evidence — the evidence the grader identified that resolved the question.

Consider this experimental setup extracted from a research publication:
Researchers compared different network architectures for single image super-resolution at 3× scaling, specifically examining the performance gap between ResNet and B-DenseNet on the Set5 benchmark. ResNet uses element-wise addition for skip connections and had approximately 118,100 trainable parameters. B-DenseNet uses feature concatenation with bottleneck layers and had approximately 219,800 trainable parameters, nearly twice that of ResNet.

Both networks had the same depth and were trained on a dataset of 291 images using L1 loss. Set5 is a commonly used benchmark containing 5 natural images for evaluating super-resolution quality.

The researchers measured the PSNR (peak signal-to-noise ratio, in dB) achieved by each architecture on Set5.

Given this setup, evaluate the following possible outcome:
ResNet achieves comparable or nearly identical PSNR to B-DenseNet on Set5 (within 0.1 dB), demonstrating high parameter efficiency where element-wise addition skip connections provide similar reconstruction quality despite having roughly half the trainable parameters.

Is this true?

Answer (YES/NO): YES